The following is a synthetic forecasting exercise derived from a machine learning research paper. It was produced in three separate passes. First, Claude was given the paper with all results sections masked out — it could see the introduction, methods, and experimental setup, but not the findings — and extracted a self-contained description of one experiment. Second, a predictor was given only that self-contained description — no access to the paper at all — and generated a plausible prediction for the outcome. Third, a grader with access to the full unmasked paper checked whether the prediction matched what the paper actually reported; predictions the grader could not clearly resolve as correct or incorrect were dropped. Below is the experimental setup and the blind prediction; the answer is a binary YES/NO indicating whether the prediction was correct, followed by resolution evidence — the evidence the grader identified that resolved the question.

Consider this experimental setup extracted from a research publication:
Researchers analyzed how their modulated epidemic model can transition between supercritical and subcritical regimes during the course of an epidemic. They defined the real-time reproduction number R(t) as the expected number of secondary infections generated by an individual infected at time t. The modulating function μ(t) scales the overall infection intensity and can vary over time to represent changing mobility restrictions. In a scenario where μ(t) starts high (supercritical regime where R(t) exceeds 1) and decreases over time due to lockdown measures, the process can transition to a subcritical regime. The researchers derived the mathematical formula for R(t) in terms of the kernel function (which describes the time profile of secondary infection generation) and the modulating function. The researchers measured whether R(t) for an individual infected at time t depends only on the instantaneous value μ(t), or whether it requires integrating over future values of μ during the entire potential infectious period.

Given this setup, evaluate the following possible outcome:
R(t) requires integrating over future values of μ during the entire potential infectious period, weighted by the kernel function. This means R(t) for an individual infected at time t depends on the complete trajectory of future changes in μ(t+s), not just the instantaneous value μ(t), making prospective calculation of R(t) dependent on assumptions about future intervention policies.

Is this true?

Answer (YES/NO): YES